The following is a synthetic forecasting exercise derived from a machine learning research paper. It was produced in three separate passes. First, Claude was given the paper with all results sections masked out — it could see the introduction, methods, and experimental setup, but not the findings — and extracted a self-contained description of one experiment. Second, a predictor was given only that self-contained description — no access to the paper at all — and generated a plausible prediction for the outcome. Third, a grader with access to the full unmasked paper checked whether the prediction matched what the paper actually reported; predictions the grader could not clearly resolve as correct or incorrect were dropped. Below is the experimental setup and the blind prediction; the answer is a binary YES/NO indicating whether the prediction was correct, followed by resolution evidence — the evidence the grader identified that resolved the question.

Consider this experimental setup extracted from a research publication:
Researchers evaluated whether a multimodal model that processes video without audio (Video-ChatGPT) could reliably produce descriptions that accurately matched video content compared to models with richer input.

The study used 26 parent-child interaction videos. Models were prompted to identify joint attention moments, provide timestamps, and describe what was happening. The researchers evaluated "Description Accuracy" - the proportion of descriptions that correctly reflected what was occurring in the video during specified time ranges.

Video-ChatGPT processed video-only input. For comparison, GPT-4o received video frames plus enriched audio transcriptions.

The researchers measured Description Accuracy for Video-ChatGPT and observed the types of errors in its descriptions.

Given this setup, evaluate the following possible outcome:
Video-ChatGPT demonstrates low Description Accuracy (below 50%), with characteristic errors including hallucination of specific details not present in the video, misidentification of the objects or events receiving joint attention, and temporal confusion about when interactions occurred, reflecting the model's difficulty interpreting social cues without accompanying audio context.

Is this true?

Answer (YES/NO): NO